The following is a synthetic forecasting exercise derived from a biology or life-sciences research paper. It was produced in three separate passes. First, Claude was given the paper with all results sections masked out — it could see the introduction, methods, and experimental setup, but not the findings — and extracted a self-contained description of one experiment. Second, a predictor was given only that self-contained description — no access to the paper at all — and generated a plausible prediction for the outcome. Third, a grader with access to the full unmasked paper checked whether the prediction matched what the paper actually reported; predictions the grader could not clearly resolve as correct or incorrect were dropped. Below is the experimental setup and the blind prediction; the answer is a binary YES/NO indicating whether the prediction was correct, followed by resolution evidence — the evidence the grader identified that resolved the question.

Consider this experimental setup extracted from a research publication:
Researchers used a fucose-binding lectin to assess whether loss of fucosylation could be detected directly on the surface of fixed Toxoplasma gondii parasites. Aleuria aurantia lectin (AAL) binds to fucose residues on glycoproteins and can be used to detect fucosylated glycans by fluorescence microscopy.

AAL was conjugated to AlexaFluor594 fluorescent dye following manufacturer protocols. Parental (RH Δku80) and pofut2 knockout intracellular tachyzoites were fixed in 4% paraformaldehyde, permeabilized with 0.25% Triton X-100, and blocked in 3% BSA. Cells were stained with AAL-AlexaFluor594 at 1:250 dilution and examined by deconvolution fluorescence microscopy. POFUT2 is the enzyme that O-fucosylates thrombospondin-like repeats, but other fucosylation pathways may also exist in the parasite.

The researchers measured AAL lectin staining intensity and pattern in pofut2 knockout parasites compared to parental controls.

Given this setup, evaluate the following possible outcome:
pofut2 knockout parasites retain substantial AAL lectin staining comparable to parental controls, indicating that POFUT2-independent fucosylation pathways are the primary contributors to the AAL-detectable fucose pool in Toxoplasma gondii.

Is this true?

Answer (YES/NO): YES